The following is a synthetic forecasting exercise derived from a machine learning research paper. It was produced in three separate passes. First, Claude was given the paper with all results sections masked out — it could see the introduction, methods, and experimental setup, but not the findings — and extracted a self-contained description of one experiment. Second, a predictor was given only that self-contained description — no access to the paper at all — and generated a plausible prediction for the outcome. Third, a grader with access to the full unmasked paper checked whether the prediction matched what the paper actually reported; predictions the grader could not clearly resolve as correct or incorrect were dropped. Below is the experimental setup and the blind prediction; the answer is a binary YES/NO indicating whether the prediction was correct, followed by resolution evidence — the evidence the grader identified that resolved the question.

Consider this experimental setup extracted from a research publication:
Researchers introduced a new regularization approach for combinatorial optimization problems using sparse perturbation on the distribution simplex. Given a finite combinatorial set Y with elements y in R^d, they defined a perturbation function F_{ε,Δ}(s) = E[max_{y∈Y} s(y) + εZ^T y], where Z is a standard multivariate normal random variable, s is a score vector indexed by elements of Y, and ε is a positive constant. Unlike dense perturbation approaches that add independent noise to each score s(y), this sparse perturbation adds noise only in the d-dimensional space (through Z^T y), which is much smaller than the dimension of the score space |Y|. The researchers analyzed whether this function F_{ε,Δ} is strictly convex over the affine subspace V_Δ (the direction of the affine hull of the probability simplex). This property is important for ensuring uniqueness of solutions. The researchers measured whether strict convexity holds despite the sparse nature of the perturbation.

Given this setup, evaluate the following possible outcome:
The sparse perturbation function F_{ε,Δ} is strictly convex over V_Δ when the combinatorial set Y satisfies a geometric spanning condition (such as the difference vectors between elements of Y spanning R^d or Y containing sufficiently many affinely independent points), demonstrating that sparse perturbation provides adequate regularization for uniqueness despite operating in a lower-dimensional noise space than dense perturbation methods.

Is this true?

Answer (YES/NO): NO